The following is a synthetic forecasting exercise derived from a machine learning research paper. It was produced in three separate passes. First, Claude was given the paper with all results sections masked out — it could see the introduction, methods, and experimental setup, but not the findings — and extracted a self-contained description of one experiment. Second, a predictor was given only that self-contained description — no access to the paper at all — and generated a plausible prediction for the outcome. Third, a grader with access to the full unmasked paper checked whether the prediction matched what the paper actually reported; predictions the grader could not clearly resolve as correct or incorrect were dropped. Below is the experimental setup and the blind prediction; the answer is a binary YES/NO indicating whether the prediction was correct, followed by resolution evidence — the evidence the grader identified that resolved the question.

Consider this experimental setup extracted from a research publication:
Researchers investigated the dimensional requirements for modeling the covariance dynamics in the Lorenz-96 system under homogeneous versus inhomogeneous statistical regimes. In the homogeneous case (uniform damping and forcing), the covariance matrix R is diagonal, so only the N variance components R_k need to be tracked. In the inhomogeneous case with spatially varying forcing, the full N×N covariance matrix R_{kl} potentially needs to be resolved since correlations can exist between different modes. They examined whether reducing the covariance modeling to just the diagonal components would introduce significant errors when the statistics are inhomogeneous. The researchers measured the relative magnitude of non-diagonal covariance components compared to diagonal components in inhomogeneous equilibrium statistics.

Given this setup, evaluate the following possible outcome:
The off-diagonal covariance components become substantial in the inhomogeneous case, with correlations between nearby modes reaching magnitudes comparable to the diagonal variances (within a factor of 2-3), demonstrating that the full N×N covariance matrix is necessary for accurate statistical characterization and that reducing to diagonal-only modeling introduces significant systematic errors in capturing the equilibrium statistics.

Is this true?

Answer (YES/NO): NO